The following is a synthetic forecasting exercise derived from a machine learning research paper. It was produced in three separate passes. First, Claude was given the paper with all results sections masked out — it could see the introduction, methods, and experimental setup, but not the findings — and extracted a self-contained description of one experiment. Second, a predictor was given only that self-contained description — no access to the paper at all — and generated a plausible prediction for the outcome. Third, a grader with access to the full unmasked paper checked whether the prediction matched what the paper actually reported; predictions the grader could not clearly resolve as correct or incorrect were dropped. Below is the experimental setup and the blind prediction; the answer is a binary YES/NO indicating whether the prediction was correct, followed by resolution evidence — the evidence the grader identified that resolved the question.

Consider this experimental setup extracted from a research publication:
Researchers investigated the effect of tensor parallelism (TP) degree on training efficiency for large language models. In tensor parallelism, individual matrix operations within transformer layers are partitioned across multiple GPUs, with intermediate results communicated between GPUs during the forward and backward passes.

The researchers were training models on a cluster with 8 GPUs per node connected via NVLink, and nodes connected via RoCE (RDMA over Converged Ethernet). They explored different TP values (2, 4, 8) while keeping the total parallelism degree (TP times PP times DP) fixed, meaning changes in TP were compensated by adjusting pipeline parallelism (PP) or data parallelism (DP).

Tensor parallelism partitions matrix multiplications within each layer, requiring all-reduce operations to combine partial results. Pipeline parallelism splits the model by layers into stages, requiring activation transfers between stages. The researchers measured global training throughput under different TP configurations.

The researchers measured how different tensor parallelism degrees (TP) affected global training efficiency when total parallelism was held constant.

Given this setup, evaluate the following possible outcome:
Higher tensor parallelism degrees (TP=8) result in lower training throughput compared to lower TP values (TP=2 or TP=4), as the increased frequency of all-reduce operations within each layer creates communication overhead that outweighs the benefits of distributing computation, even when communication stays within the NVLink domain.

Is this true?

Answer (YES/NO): YES